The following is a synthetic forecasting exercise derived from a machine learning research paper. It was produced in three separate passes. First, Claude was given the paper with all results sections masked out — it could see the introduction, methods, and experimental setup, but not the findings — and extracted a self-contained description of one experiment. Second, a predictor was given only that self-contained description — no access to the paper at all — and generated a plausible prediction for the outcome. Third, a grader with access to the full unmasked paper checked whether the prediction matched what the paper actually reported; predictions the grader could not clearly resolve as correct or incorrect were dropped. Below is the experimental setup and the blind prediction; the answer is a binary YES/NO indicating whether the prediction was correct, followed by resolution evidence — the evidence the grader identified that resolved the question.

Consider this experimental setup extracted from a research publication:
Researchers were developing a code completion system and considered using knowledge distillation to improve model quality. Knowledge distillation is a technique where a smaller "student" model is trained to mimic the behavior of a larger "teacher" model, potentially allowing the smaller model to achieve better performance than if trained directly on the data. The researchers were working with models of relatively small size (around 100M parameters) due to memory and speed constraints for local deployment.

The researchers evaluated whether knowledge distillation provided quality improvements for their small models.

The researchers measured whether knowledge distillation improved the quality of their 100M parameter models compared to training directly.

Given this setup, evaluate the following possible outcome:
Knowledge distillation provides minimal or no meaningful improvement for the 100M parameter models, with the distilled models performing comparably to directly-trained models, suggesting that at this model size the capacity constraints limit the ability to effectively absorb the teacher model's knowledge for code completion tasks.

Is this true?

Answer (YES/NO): YES